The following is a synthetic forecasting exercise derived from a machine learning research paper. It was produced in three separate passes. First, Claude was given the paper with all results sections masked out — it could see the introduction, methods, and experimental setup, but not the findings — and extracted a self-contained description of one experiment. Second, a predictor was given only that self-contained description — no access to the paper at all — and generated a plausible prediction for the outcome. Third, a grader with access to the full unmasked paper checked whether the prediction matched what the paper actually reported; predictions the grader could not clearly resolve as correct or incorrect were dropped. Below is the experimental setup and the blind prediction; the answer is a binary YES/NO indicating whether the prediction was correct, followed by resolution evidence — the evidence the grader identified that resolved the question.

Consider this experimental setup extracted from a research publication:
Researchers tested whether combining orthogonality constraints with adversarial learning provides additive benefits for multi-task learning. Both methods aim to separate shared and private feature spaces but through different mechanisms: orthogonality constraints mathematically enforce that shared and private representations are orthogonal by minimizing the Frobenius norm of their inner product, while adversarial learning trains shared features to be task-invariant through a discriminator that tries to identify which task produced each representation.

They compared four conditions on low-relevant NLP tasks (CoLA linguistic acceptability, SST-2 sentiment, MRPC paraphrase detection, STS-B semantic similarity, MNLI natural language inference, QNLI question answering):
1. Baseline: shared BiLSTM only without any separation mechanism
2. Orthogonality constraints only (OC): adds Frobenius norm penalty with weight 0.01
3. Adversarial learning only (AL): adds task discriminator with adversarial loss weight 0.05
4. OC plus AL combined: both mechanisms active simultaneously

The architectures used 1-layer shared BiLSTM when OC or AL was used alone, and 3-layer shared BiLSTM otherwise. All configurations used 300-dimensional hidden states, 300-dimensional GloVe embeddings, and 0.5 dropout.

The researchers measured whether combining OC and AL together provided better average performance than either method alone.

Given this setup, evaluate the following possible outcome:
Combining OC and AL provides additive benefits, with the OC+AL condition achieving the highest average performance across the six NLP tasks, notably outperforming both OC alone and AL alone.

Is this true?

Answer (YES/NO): NO